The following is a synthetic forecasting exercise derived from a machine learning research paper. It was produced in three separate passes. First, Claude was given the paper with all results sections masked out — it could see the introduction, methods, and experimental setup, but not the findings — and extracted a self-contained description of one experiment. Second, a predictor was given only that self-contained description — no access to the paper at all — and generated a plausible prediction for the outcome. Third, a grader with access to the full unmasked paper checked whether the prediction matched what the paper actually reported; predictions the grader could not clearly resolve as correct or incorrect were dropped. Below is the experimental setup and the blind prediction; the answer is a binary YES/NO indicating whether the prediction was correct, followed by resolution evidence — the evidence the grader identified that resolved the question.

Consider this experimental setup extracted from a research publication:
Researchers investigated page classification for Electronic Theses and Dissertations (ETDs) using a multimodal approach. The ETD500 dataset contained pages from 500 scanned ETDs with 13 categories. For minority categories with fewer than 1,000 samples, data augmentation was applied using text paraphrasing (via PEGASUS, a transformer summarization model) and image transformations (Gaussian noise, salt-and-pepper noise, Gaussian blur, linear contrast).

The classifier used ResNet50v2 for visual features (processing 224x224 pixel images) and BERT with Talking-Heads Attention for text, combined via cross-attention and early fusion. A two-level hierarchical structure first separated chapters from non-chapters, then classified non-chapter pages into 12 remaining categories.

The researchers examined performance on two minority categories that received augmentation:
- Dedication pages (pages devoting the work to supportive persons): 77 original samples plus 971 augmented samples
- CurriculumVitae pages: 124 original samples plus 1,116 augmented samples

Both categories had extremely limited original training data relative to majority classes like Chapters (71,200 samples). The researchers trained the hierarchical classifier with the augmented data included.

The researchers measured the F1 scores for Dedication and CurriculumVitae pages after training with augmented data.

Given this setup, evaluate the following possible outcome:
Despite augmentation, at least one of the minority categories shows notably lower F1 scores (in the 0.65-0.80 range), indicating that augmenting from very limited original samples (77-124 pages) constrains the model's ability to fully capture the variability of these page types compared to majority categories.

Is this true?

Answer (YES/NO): NO